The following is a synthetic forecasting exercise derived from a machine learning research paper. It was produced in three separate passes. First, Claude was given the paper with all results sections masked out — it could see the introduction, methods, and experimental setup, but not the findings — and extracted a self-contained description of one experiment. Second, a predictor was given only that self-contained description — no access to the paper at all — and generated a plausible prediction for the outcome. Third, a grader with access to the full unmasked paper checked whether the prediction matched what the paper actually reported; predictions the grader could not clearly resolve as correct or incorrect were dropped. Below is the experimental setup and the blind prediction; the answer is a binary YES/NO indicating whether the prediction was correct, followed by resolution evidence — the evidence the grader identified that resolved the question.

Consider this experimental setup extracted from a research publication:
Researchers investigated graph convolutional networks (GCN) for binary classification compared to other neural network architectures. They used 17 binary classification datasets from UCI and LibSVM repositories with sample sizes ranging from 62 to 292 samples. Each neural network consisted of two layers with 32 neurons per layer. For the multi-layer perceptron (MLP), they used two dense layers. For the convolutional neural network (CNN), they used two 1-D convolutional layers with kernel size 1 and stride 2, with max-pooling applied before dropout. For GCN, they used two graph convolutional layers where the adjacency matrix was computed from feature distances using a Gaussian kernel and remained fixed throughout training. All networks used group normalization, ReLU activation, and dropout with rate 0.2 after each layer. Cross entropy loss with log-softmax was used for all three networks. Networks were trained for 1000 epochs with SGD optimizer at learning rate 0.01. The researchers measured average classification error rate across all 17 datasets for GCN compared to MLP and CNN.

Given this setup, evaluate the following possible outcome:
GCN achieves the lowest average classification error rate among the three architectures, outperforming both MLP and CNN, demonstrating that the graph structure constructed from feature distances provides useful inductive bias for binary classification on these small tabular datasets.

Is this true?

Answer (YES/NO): NO